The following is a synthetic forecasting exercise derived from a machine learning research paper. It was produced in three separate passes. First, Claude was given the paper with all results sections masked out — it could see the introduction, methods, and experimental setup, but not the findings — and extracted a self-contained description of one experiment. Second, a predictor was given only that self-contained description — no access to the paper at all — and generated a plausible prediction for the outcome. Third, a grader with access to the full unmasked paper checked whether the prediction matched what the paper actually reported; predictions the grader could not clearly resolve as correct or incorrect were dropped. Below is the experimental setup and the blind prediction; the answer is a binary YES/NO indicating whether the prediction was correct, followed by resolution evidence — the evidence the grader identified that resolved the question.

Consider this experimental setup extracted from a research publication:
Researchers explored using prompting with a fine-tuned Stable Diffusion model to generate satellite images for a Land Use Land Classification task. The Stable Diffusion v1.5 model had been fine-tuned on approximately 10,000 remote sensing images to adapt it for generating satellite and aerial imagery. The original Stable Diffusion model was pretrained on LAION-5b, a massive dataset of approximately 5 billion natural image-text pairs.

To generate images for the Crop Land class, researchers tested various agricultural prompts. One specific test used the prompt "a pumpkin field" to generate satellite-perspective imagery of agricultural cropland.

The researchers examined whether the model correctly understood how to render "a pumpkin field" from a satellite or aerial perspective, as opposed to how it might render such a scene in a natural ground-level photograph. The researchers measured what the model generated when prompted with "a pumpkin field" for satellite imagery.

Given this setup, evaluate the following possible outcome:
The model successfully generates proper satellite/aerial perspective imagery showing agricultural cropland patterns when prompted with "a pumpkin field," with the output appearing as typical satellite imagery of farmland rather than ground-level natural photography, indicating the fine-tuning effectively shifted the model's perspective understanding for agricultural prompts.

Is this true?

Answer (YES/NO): NO